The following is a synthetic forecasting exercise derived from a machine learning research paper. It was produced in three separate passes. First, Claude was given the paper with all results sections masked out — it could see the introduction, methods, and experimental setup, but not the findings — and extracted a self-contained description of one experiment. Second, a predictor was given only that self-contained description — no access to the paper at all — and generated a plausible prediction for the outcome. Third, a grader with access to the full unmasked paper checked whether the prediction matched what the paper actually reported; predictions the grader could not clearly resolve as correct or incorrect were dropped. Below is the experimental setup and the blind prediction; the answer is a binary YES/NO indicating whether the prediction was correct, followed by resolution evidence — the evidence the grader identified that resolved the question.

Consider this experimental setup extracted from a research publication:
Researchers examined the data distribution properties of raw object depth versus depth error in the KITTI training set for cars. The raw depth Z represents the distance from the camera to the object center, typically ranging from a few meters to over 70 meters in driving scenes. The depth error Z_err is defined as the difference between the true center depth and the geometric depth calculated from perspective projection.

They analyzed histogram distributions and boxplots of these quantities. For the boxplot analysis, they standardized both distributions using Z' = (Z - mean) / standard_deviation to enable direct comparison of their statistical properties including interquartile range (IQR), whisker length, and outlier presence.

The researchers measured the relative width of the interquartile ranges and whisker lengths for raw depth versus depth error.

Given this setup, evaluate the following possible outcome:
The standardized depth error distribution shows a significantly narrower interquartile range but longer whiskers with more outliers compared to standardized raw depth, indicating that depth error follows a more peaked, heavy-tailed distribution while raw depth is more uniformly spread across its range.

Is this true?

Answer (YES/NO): NO